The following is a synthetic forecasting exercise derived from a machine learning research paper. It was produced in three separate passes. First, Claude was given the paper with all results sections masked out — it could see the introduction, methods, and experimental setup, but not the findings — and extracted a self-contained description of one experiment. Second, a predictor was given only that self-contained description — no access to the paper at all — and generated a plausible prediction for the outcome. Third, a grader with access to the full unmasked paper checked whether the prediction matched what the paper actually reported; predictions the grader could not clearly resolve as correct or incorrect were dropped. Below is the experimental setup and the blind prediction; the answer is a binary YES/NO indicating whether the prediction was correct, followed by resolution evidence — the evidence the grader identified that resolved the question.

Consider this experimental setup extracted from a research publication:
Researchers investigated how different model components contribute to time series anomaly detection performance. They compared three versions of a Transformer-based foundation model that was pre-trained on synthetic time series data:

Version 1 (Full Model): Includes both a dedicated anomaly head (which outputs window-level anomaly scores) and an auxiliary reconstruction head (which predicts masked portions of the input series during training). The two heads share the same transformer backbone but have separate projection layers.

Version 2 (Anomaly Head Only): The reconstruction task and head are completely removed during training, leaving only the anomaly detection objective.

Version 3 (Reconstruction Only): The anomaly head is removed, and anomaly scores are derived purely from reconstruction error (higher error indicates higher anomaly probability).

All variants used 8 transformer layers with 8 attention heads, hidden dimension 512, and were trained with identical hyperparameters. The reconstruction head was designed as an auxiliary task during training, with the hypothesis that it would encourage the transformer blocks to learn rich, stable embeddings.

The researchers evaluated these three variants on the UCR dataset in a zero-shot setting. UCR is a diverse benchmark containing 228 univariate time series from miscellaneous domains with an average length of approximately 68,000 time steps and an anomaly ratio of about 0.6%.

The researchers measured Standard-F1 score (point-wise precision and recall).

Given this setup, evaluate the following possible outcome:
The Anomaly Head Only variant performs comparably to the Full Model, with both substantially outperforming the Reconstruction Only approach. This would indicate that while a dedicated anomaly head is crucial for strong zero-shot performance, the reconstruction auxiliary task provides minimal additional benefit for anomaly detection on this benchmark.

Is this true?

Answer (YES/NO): NO